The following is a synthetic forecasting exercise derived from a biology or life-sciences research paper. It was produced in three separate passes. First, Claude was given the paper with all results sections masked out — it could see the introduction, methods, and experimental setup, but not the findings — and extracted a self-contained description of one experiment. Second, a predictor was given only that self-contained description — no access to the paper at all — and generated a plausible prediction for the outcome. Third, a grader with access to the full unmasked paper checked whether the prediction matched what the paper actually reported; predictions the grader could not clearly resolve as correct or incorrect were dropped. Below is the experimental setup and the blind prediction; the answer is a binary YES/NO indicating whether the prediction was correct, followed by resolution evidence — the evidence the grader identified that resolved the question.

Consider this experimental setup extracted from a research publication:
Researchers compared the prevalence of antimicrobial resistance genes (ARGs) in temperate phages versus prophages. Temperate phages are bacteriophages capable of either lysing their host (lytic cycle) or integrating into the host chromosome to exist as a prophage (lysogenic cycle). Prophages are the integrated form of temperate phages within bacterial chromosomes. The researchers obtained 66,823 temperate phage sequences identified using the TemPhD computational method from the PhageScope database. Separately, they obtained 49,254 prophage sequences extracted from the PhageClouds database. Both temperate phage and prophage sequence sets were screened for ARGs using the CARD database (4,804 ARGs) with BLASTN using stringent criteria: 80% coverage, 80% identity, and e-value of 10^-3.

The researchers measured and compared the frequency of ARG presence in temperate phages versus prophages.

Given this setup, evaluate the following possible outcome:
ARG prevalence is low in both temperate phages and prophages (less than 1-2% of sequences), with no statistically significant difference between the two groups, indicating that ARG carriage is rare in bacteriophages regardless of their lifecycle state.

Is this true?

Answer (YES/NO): NO